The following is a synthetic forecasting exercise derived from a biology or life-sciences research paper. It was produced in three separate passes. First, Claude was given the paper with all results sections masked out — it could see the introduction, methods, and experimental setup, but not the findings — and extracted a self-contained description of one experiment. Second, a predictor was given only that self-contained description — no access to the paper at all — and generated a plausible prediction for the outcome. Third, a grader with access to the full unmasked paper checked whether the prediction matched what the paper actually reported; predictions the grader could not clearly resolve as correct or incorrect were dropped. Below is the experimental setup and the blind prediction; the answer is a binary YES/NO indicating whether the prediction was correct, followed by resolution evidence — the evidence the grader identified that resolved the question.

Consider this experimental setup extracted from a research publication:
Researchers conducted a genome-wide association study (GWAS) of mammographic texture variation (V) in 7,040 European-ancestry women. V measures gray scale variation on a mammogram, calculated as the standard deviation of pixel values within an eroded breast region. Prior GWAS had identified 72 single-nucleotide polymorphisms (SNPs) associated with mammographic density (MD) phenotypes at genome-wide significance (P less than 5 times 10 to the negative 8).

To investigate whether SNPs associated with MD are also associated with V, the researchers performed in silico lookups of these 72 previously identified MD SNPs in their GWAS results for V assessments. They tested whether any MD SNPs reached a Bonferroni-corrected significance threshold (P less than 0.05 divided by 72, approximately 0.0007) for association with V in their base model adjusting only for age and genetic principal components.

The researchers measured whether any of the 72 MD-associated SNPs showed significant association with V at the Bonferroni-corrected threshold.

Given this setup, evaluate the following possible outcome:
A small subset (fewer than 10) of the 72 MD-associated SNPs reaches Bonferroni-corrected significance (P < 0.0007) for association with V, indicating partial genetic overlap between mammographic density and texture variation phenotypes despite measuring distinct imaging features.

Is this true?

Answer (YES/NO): YES